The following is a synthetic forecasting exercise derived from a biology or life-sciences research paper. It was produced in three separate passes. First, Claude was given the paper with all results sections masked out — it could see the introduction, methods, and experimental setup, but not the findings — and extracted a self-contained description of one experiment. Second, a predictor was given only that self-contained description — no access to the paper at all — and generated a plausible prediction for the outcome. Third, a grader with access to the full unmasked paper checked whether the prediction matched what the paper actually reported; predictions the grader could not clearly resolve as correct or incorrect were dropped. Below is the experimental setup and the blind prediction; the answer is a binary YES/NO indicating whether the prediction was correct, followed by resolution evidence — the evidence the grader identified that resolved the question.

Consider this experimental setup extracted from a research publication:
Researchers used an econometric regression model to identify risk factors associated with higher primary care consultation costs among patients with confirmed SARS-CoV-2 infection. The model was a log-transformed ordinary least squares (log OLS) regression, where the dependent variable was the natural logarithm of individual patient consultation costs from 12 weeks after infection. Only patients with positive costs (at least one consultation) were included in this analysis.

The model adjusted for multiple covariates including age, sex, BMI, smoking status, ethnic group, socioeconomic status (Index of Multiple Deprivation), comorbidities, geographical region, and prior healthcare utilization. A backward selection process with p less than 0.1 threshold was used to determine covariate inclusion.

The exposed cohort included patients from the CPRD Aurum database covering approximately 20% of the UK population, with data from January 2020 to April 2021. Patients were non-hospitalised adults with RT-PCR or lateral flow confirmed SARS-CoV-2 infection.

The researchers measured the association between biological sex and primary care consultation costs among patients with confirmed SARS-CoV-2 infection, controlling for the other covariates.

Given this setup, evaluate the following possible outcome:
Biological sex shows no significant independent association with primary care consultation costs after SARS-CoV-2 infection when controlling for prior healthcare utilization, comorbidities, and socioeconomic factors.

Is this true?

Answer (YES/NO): NO